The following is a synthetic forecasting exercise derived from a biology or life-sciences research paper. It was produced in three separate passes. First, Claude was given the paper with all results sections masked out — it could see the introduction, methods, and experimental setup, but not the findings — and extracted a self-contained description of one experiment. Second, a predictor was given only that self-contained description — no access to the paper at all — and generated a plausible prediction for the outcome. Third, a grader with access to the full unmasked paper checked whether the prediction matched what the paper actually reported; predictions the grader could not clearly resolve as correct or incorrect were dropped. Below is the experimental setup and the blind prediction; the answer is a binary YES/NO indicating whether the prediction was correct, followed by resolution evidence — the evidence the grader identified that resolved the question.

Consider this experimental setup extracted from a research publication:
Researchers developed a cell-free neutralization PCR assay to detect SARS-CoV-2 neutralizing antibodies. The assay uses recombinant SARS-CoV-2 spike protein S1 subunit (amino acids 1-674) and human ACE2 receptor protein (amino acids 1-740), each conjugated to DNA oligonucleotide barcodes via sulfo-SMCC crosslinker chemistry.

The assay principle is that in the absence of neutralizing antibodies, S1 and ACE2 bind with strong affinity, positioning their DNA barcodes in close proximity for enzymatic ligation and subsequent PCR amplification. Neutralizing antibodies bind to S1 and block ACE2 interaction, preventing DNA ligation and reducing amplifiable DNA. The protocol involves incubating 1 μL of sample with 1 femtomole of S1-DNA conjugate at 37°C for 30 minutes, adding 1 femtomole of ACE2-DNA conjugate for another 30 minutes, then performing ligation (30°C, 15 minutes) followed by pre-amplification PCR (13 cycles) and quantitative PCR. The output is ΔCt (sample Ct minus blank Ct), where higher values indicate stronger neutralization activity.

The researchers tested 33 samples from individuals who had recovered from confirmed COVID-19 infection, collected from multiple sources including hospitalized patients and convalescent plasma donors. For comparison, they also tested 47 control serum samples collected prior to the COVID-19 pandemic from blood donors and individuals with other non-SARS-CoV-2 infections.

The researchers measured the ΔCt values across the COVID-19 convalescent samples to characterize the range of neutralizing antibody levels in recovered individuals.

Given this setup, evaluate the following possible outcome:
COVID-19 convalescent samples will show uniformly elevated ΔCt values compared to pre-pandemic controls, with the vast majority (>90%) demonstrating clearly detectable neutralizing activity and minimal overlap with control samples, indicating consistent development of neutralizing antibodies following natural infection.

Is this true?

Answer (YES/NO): YES